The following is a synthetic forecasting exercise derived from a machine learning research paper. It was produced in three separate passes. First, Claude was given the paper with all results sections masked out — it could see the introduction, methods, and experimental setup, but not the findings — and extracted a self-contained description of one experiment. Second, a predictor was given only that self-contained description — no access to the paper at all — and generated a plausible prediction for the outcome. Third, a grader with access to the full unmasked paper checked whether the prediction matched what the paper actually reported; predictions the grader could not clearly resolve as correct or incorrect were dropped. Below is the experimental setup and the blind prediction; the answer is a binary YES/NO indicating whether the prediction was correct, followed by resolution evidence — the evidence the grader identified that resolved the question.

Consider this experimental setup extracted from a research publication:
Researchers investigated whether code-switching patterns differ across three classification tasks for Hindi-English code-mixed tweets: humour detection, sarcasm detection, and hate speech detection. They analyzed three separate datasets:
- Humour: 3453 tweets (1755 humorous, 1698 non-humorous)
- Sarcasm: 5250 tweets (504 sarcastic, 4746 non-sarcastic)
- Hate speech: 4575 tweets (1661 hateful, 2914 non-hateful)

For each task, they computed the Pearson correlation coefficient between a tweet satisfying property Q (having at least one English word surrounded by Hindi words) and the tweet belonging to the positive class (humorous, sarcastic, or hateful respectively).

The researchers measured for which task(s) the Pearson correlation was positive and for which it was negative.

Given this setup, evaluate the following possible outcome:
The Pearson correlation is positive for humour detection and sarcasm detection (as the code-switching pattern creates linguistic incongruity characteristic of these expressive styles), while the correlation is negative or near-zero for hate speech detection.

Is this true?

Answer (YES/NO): NO